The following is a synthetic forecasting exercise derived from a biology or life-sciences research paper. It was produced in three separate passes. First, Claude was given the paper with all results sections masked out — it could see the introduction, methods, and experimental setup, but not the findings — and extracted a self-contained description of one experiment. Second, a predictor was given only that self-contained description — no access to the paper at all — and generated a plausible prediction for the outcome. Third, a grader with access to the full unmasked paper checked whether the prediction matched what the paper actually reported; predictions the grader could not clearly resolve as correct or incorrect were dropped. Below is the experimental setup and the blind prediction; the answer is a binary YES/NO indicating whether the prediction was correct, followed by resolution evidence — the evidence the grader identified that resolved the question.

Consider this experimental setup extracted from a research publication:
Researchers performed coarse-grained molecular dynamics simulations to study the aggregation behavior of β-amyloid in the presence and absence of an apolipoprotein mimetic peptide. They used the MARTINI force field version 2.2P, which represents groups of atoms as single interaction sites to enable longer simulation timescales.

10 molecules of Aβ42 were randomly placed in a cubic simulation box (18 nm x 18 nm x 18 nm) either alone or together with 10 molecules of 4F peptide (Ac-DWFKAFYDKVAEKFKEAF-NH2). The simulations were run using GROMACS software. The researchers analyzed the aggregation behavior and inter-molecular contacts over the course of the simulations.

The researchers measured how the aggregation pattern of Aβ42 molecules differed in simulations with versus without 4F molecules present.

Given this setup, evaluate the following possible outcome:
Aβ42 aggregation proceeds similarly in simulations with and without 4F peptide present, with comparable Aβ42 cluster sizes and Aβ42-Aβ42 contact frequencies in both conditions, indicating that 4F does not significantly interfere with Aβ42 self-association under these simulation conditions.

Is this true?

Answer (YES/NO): NO